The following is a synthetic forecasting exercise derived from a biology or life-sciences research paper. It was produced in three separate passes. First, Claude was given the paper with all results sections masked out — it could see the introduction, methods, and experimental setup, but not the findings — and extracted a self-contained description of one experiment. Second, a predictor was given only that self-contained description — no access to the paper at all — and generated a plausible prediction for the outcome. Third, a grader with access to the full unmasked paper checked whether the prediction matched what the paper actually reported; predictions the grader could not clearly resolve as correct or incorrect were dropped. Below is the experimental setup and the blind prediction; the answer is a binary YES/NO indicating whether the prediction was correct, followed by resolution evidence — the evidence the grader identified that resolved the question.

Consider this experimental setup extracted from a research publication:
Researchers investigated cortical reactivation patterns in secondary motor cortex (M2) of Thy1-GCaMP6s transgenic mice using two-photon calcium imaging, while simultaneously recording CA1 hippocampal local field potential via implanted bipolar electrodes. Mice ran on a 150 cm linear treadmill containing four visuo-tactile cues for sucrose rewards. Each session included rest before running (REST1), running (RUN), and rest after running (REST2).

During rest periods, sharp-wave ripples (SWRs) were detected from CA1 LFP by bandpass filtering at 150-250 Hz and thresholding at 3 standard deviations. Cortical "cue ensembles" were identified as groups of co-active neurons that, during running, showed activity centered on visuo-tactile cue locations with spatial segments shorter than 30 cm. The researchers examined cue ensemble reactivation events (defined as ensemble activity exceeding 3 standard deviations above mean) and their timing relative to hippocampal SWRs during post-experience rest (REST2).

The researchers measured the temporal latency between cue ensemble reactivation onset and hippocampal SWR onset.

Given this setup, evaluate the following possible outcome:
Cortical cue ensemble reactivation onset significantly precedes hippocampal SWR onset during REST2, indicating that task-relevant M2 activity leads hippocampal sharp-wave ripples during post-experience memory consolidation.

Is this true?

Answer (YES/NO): YES